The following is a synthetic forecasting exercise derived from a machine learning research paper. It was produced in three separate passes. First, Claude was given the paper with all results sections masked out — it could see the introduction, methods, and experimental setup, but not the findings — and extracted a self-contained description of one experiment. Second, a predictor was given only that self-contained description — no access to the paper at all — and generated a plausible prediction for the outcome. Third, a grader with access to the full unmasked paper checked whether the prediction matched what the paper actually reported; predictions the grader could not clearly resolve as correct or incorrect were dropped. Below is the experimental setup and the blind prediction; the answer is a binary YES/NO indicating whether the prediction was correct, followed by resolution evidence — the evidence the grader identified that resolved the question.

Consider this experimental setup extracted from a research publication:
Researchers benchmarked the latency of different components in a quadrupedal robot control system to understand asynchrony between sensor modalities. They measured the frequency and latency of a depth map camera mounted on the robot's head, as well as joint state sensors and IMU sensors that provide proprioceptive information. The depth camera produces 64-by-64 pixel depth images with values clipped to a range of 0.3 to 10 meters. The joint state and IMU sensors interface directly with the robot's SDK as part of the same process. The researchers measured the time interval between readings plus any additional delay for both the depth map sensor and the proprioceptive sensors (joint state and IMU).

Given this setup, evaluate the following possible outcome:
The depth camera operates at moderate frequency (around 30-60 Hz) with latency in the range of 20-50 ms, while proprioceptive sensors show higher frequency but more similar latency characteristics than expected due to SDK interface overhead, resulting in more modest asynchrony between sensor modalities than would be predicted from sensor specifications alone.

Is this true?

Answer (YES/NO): NO